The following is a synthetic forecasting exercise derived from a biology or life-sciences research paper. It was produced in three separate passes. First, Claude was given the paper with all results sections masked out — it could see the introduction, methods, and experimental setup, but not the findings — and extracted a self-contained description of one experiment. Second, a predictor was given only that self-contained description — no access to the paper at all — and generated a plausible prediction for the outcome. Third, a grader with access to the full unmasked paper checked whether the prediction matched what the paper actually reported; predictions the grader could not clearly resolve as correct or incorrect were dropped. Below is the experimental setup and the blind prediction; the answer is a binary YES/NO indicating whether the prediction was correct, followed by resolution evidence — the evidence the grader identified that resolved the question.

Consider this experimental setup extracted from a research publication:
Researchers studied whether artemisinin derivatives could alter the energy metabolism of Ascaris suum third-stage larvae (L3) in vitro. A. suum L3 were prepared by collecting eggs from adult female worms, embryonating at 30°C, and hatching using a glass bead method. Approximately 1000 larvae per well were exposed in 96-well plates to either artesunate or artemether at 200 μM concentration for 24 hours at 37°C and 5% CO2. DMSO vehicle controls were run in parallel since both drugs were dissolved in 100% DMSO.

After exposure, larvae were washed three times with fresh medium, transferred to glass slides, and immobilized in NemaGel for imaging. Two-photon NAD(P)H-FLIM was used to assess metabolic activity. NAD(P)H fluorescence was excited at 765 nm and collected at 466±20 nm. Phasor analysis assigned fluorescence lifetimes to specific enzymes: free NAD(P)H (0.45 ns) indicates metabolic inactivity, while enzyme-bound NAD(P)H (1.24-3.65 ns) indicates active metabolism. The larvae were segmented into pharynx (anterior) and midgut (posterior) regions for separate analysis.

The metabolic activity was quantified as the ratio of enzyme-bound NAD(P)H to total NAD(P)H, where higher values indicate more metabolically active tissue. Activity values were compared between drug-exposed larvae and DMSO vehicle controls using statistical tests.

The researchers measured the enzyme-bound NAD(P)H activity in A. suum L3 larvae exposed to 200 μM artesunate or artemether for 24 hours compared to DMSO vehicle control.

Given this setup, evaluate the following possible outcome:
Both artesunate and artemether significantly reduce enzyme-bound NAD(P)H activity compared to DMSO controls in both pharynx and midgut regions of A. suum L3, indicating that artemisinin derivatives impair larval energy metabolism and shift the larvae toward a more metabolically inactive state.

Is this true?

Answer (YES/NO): NO